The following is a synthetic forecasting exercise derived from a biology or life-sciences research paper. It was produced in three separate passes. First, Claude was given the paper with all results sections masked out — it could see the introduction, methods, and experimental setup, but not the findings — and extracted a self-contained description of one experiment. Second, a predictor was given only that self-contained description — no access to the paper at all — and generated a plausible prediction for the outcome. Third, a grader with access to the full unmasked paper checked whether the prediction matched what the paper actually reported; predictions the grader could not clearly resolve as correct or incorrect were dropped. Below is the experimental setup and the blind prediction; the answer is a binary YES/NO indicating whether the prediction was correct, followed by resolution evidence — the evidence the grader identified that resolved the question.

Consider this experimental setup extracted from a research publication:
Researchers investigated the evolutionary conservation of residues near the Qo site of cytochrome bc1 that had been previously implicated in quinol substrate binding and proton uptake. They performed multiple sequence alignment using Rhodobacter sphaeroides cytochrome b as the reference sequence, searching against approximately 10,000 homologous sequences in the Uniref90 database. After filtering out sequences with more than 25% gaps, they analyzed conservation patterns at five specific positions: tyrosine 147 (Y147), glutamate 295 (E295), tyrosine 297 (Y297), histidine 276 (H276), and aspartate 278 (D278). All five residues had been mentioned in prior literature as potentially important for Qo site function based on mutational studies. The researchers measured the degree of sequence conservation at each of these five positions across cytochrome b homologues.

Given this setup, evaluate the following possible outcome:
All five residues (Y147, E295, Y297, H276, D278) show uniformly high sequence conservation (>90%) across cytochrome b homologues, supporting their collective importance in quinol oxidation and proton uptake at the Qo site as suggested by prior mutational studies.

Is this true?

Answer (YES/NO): NO